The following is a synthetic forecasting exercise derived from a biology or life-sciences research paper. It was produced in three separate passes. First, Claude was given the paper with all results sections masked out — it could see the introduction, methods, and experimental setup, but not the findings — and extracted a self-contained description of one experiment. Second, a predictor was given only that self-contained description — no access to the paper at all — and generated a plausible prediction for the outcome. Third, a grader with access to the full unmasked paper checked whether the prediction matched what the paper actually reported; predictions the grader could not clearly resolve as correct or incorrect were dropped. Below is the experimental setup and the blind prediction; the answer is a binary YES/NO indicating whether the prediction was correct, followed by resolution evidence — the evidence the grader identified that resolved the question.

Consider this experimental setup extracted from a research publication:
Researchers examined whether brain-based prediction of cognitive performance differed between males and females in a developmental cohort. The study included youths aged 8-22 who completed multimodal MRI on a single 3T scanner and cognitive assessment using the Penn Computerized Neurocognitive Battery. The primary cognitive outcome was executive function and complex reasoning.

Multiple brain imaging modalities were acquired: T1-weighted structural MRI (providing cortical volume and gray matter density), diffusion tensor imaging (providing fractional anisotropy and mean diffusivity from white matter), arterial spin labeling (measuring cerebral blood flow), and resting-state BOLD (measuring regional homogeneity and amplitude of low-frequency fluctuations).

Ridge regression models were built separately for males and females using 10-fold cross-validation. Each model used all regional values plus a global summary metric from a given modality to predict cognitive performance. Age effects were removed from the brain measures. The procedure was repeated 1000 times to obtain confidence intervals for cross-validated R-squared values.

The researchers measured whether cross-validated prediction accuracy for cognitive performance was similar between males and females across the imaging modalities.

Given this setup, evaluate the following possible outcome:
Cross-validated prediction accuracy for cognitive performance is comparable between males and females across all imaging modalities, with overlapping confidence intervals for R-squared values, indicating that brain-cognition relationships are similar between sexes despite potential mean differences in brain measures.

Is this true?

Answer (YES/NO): NO